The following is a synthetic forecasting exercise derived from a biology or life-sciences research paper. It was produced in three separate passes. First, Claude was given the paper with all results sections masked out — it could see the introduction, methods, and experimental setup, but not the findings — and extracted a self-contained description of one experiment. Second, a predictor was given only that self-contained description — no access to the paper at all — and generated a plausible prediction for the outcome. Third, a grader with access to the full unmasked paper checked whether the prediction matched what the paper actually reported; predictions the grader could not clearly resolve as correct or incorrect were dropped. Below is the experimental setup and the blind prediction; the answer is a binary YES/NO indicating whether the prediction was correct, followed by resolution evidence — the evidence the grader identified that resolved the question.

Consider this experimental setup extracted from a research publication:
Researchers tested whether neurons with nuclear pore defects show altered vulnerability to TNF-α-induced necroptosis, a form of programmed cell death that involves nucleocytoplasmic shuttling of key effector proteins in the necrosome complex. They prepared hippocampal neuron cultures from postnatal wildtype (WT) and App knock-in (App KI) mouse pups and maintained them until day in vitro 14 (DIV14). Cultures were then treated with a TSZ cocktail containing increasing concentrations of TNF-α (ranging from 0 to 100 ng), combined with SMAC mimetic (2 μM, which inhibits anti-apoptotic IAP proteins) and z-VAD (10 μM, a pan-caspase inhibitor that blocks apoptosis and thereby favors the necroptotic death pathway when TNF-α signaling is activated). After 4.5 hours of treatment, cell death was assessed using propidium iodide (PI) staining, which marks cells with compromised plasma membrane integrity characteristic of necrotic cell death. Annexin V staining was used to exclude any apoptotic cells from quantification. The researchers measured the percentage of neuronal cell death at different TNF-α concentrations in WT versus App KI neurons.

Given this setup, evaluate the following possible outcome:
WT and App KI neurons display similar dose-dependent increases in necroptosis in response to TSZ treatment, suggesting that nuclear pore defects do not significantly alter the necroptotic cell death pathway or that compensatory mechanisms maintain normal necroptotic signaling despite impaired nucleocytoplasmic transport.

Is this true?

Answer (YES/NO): NO